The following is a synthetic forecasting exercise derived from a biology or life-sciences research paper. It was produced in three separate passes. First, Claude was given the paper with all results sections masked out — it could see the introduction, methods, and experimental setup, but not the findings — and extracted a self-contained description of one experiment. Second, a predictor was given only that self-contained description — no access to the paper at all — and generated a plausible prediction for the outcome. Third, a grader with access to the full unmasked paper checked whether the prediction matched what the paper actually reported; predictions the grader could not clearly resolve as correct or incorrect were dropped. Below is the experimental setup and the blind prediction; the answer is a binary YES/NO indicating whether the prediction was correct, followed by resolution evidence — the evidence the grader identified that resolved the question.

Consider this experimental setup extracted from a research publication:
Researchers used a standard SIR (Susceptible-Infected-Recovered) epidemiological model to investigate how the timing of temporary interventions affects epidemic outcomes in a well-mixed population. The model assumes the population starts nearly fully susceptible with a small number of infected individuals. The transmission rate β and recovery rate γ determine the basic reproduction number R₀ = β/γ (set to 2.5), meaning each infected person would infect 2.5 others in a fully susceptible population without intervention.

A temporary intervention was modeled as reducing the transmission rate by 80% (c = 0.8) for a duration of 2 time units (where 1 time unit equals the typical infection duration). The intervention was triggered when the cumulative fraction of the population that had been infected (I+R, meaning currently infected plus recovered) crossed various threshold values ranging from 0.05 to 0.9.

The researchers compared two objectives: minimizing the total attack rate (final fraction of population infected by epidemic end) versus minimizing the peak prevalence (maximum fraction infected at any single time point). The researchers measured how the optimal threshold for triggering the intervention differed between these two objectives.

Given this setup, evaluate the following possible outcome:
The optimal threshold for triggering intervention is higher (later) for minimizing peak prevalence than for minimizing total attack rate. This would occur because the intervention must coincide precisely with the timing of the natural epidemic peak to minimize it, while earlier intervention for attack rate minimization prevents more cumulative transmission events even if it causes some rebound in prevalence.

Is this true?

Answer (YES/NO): NO